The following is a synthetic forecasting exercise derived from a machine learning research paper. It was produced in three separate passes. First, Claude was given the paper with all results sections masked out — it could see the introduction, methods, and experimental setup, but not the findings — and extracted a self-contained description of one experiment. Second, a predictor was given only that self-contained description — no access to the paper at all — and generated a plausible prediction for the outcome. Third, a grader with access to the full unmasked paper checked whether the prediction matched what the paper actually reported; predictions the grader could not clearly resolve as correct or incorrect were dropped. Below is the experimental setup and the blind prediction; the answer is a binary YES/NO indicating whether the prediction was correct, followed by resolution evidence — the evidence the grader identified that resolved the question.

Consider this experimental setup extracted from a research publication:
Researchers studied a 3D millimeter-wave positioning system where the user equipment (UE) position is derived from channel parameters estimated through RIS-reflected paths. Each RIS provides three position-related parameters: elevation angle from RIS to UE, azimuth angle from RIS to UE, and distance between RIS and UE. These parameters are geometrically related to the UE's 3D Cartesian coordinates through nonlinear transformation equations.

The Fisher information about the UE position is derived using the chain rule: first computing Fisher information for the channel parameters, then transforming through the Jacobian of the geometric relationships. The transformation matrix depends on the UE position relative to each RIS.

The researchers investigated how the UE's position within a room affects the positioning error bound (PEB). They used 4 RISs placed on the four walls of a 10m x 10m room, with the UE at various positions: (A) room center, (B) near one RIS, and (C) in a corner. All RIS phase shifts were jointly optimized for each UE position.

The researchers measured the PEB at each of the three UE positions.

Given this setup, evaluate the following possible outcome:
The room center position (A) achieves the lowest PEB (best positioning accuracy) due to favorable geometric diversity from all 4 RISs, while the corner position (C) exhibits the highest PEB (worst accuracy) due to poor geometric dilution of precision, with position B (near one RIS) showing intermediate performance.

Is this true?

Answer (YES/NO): NO